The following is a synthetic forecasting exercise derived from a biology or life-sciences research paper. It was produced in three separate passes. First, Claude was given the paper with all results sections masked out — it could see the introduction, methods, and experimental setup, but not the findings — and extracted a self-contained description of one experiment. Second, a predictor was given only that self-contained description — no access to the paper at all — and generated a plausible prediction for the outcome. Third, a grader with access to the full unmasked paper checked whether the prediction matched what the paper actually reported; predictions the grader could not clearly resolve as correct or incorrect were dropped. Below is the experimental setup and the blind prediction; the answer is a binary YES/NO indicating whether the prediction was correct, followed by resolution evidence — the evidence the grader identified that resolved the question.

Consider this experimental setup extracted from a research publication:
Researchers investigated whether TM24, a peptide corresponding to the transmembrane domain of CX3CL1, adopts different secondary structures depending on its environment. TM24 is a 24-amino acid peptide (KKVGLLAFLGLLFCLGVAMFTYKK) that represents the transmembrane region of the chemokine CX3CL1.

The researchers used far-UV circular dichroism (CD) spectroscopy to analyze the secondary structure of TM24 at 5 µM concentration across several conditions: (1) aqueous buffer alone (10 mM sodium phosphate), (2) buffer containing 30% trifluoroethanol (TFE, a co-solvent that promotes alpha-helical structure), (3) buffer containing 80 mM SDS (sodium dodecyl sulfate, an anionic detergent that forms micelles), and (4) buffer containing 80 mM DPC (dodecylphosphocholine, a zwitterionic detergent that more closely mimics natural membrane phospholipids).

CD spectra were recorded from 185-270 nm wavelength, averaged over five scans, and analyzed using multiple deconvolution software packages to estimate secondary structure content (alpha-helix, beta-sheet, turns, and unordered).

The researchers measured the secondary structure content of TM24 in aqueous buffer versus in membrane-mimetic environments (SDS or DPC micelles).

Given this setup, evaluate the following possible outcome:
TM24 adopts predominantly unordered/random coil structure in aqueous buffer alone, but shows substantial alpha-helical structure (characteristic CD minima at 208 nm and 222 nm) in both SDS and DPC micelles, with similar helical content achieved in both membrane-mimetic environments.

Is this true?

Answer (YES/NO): NO